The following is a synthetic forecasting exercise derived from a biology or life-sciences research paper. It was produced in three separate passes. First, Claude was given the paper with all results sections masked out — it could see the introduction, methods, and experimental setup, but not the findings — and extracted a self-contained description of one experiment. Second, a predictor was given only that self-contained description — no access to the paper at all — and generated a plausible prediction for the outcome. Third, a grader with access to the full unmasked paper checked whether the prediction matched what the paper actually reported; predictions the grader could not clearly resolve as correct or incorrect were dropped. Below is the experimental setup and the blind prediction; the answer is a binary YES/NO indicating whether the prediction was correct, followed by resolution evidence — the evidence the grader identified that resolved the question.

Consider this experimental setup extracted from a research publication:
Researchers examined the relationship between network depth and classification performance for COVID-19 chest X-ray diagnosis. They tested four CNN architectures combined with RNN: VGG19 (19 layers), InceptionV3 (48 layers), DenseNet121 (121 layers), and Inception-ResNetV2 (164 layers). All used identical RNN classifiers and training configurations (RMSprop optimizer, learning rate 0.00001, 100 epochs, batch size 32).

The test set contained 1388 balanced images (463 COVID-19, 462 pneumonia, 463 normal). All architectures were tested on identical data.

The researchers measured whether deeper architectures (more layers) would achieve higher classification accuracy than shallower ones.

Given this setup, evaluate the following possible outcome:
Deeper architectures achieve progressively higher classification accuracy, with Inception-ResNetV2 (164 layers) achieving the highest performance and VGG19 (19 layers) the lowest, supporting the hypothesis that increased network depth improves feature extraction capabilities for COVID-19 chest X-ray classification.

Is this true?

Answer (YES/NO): NO